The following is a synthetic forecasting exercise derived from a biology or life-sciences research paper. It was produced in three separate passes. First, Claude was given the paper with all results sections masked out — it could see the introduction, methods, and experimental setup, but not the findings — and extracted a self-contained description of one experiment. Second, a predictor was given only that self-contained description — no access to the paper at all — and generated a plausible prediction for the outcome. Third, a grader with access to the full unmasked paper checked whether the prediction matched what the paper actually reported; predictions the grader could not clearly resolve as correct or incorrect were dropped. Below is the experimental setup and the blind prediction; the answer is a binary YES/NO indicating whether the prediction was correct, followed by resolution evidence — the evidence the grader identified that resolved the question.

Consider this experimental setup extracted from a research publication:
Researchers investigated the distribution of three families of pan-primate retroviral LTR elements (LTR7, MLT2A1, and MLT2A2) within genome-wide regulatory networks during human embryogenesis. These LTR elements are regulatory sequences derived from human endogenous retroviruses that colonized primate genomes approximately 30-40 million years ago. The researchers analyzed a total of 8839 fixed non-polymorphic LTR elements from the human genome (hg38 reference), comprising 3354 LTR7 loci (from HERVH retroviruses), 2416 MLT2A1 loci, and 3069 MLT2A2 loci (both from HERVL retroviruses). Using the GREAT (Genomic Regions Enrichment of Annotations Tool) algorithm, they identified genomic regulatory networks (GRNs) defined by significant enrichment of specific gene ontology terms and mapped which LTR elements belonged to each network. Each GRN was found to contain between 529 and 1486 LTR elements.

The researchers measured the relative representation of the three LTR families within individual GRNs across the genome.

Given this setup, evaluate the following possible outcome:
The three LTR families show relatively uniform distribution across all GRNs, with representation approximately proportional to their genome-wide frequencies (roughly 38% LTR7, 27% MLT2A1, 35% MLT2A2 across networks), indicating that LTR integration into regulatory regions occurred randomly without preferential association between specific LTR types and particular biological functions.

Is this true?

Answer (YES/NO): YES